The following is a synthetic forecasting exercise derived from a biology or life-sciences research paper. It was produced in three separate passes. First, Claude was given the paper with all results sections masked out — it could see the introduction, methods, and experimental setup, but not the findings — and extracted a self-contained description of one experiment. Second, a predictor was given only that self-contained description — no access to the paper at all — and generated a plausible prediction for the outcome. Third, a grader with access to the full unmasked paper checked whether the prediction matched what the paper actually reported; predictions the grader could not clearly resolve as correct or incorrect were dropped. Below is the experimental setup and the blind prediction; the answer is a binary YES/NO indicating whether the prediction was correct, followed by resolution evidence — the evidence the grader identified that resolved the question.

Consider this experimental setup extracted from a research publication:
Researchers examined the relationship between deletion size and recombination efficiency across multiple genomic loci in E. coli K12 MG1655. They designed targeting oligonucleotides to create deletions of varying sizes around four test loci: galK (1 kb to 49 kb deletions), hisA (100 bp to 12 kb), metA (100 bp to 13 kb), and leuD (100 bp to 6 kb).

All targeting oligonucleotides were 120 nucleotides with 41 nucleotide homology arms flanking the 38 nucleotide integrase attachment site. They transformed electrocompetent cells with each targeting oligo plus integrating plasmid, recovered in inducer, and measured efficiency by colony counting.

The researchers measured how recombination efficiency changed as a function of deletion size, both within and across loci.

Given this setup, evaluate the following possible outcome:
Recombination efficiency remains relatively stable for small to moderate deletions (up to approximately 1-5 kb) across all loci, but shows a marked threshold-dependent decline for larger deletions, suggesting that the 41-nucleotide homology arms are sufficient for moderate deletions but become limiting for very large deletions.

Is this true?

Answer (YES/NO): NO